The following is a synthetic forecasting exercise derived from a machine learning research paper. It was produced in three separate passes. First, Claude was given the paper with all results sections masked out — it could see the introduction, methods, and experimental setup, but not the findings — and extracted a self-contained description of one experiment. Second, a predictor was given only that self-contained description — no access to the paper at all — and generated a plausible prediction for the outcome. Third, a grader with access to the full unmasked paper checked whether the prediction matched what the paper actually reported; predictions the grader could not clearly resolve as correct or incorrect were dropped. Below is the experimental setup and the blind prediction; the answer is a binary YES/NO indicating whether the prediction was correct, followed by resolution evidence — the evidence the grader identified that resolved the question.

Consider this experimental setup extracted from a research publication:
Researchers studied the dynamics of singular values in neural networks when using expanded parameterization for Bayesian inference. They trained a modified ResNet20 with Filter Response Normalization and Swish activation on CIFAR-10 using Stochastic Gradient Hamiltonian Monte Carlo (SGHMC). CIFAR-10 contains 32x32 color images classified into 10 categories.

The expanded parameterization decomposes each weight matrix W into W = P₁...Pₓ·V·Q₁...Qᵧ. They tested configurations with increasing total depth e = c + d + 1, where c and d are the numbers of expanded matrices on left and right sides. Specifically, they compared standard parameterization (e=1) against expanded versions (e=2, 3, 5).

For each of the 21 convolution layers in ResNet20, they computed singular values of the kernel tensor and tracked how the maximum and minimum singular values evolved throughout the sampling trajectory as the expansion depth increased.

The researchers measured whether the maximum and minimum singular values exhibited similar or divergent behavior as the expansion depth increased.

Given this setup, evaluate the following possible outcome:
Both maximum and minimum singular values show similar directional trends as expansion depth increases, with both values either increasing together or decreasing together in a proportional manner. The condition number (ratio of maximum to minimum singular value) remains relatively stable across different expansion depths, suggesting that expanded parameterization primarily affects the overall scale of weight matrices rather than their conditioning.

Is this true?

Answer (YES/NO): NO